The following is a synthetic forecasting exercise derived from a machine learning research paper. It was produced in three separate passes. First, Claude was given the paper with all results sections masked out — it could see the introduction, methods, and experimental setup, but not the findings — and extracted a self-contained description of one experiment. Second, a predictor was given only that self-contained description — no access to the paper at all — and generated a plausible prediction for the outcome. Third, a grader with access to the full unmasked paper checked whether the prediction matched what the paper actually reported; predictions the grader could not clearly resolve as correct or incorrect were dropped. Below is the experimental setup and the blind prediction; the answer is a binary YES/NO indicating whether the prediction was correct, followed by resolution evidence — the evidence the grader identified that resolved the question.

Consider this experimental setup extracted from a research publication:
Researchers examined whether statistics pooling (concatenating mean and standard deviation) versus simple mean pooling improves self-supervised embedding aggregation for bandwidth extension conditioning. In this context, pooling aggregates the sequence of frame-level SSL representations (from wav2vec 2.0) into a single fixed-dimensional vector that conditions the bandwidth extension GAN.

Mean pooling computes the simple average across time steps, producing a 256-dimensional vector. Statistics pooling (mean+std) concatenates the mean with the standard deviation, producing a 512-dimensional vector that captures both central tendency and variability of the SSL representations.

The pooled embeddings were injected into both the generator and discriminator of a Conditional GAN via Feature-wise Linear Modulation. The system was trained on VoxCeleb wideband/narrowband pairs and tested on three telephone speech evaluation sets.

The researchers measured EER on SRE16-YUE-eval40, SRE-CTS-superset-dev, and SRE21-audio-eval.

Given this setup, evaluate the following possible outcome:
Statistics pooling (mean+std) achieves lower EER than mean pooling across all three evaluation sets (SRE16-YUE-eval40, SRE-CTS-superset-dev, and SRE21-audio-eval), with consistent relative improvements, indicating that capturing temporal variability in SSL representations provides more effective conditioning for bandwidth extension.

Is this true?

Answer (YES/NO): NO